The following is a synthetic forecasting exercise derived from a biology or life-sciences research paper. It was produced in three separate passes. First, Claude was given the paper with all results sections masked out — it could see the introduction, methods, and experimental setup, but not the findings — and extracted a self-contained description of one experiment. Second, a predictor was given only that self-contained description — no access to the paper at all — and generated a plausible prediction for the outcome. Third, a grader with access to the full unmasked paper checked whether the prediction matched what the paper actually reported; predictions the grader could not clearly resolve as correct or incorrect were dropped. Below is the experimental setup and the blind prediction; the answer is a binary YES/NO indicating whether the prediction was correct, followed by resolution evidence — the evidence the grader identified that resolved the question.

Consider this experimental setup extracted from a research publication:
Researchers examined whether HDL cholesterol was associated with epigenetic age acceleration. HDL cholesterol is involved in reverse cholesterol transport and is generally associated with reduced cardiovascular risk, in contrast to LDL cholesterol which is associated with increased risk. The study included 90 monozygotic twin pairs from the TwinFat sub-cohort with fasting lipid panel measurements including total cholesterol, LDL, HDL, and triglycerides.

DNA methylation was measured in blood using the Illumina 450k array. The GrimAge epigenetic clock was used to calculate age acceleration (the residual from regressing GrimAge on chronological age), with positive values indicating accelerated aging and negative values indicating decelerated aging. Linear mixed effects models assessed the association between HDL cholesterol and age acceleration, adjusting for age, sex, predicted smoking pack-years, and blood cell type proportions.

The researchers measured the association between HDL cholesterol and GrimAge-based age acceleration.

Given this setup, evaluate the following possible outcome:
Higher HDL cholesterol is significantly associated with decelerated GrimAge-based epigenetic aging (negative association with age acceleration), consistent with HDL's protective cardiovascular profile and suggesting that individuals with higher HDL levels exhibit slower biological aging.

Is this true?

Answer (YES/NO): NO